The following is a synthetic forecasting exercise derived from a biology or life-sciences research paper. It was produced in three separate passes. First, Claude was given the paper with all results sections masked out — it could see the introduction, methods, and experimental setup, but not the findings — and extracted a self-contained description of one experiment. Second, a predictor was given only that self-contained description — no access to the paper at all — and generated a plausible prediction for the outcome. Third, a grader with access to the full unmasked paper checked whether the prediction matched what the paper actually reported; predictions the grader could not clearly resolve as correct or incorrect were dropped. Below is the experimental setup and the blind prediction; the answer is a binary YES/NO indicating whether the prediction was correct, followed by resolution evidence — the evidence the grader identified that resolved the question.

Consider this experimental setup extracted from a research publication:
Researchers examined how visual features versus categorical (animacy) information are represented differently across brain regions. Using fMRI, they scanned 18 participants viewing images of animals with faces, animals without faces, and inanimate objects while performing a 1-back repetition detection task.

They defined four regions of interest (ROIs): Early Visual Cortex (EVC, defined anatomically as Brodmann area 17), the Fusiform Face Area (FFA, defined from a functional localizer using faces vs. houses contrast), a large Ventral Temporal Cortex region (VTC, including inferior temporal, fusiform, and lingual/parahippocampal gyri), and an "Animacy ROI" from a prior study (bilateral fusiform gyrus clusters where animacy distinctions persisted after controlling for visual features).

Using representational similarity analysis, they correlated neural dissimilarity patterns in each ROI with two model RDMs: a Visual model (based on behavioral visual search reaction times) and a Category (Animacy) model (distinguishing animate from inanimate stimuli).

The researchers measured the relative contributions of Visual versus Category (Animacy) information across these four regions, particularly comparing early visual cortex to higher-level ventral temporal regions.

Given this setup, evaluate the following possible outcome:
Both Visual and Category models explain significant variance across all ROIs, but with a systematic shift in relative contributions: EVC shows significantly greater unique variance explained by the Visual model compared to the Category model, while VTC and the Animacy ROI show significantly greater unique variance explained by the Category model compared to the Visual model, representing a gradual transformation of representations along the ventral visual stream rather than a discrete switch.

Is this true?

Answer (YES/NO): NO